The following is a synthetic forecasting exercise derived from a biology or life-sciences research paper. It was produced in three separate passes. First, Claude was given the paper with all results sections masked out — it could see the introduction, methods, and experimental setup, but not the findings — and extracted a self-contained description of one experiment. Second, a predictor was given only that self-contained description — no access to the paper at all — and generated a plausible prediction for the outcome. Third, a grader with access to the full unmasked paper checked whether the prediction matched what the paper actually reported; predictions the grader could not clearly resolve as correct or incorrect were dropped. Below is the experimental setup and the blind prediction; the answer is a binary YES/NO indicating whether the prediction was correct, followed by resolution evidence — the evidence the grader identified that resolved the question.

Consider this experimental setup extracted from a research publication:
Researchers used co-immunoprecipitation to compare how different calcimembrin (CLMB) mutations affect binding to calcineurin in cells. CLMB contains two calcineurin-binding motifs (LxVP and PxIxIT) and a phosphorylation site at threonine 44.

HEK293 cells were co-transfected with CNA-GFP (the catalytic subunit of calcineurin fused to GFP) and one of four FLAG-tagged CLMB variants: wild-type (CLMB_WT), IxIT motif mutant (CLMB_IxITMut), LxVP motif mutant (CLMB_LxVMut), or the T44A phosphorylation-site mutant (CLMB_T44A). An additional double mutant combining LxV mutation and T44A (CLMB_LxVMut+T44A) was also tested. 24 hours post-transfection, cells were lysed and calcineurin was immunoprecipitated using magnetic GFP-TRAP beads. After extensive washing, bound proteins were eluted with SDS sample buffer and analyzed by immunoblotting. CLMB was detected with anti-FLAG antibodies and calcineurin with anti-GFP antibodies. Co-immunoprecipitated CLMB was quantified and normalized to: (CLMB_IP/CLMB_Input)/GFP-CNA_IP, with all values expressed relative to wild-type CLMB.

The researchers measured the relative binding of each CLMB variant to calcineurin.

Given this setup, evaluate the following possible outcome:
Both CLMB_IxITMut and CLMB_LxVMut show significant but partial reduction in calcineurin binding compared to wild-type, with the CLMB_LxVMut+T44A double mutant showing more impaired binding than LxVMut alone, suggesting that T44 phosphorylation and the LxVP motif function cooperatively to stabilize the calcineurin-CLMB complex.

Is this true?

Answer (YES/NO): NO